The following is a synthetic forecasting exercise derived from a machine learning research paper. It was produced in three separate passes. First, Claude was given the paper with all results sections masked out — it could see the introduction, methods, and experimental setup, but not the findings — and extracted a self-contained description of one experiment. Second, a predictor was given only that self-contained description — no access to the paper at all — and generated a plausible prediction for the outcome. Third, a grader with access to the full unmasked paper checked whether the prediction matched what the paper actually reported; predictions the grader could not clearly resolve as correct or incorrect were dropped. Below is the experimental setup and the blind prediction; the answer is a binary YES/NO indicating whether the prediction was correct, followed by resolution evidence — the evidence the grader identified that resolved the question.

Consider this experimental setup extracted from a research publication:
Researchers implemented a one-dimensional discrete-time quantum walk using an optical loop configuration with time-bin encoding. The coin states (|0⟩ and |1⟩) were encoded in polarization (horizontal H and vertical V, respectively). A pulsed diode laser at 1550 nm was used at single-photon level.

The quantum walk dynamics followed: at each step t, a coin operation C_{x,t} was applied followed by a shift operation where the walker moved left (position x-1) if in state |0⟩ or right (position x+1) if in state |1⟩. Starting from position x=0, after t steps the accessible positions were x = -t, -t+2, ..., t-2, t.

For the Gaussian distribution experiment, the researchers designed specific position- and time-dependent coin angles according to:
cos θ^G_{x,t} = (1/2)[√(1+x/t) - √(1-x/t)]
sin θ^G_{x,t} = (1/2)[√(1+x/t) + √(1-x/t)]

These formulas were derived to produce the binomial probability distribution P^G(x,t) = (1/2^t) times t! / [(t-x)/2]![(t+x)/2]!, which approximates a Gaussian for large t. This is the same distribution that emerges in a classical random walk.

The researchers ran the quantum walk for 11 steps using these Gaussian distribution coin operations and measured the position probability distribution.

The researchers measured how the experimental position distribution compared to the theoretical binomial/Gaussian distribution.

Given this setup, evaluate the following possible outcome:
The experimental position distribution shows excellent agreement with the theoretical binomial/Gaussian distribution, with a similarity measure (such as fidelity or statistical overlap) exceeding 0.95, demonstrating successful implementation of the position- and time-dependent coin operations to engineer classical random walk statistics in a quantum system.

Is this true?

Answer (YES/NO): YES